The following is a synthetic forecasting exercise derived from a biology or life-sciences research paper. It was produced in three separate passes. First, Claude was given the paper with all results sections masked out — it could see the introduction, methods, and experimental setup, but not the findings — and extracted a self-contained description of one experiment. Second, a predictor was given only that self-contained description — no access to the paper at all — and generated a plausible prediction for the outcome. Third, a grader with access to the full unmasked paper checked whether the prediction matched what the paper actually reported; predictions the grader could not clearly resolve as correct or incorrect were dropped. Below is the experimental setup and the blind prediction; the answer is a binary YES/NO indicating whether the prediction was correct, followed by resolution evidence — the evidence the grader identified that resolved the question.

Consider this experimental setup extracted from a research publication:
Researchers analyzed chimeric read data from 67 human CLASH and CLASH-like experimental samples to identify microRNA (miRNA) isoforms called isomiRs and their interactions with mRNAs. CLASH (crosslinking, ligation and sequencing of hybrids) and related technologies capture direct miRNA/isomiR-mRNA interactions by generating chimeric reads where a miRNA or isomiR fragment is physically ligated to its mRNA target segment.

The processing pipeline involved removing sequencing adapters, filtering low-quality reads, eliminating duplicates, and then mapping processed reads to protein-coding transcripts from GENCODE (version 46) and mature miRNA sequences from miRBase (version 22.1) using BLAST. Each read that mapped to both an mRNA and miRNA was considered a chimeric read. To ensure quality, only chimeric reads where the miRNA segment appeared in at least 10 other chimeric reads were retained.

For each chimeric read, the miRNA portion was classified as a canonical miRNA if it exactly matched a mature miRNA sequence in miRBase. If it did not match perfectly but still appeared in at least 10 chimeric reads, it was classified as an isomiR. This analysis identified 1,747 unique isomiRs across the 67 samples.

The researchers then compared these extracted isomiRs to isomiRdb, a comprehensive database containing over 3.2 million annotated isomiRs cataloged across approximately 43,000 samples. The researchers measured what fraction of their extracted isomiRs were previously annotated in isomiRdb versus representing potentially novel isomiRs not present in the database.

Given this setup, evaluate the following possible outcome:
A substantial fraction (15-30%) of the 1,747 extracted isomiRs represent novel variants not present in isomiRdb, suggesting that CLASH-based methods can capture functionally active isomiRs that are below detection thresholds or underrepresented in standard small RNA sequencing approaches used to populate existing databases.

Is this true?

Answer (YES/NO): YES